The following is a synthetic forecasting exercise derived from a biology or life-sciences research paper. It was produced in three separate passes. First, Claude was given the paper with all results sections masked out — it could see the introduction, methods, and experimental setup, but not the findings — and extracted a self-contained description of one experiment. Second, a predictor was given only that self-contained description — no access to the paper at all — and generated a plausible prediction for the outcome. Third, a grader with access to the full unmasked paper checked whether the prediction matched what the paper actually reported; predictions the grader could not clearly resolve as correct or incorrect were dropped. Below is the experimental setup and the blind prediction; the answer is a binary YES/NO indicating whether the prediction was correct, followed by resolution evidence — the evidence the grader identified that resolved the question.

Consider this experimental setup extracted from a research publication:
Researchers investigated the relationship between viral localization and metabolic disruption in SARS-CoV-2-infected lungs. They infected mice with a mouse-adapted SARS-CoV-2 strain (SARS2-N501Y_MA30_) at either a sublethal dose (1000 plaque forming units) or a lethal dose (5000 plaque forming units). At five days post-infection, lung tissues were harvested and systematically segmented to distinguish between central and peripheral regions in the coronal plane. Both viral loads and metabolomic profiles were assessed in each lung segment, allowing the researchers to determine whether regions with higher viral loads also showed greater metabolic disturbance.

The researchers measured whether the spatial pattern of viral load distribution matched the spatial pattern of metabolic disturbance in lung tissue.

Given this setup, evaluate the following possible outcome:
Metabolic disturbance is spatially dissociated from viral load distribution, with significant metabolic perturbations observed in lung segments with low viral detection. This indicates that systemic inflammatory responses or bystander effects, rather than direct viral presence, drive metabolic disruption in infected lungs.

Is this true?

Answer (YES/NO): YES